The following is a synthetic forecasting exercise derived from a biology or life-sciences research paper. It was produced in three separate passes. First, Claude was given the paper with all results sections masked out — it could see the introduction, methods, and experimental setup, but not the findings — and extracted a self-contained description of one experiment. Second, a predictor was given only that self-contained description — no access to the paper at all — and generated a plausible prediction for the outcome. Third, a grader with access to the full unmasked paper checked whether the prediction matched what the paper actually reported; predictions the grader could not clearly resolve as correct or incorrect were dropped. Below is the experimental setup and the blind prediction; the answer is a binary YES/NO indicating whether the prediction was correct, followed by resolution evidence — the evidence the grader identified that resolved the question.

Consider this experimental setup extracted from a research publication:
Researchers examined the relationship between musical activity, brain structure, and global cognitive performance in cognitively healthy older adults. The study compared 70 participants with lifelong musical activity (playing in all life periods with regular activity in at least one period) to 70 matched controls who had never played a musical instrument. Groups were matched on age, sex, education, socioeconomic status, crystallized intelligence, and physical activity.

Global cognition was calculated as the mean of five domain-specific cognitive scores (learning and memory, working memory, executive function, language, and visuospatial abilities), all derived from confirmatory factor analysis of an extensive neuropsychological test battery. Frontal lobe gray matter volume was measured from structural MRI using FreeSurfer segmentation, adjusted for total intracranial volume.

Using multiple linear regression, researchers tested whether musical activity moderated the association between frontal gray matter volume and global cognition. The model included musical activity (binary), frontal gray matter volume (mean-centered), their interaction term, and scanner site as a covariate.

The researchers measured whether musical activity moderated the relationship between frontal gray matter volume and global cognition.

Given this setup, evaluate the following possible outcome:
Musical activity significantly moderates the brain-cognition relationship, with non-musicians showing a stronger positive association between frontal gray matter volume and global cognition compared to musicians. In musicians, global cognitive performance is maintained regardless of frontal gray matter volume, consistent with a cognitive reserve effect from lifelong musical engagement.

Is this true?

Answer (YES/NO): NO